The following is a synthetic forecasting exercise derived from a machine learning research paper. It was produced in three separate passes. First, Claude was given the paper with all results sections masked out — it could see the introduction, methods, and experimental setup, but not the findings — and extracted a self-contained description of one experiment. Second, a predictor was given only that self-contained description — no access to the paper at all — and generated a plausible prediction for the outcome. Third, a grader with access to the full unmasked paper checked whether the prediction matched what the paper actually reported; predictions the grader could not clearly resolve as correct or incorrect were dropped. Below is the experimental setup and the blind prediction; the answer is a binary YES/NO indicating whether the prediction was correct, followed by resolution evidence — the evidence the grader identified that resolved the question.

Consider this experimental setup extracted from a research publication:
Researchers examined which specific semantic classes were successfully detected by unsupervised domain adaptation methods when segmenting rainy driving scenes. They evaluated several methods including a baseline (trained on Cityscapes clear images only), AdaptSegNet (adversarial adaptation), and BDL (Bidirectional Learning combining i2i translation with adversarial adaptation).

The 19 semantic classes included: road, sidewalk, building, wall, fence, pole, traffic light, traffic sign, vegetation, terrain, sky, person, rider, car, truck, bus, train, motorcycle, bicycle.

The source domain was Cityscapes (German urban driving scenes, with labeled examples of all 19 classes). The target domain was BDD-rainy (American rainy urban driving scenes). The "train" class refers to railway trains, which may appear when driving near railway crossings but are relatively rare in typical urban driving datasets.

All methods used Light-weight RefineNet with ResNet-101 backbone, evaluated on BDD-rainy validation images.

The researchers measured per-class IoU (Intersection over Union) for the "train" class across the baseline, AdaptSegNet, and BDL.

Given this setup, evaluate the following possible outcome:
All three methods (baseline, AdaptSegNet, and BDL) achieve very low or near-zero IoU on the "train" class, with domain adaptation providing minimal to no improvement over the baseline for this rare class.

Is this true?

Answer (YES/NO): YES